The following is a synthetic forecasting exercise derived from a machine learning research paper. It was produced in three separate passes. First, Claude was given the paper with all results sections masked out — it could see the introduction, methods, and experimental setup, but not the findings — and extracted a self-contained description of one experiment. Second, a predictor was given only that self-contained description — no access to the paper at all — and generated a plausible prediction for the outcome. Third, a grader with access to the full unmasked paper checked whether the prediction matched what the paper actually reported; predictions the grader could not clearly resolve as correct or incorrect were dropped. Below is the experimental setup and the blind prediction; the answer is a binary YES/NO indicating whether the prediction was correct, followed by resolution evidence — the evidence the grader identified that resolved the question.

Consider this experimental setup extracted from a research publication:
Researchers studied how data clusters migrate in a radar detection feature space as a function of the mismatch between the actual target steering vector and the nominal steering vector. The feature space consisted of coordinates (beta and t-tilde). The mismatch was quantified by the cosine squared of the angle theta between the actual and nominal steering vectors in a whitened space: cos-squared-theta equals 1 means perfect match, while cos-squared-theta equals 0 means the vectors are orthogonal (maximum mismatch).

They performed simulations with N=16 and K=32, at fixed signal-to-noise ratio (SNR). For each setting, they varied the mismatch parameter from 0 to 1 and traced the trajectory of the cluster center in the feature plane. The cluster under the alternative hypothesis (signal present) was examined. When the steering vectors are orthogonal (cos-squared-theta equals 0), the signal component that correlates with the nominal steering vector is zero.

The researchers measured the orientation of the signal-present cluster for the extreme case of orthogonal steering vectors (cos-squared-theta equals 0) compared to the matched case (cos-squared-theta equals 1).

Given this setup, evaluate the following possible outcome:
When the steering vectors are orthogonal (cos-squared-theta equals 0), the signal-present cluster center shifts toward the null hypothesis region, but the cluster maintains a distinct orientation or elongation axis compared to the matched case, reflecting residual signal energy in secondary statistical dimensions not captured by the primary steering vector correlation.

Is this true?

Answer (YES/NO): NO